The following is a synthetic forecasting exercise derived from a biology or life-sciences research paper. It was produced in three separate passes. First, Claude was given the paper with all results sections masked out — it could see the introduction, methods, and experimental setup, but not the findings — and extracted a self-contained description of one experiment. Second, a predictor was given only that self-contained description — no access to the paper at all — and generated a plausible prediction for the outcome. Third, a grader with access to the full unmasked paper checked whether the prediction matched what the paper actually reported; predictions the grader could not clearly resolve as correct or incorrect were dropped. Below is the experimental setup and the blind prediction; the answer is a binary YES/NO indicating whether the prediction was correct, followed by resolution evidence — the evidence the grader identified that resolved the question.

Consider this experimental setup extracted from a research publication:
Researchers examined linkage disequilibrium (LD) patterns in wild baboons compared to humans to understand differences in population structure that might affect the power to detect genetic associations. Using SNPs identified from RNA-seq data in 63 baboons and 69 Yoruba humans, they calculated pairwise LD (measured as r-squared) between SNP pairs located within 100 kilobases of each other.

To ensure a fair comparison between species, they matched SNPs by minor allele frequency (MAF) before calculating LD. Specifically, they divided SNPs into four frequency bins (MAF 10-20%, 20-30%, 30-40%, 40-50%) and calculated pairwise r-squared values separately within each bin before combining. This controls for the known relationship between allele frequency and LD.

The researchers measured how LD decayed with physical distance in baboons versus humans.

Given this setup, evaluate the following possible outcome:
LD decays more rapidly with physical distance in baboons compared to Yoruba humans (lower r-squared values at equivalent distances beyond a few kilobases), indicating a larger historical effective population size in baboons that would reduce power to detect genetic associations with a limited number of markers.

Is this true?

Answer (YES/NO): NO